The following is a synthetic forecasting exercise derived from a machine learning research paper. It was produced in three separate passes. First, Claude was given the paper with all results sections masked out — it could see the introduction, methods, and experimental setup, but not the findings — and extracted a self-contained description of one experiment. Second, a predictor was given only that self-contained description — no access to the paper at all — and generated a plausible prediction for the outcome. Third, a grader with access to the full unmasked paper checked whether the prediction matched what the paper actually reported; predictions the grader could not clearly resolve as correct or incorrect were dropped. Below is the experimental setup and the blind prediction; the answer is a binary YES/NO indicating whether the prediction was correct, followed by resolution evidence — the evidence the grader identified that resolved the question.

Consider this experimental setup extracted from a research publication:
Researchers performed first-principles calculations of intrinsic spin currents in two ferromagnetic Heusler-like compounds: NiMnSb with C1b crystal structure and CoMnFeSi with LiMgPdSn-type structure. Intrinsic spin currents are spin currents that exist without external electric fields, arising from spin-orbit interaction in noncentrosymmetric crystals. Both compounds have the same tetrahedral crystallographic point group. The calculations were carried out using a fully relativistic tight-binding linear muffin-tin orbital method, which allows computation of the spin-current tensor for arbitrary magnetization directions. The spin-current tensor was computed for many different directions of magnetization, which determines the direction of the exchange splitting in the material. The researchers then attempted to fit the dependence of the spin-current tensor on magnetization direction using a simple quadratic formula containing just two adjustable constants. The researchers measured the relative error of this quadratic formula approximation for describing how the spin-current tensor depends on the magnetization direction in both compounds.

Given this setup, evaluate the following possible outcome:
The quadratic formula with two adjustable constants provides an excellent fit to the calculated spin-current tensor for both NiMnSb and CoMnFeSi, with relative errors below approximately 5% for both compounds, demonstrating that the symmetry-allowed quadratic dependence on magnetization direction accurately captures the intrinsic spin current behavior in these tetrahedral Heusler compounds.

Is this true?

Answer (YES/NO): YES